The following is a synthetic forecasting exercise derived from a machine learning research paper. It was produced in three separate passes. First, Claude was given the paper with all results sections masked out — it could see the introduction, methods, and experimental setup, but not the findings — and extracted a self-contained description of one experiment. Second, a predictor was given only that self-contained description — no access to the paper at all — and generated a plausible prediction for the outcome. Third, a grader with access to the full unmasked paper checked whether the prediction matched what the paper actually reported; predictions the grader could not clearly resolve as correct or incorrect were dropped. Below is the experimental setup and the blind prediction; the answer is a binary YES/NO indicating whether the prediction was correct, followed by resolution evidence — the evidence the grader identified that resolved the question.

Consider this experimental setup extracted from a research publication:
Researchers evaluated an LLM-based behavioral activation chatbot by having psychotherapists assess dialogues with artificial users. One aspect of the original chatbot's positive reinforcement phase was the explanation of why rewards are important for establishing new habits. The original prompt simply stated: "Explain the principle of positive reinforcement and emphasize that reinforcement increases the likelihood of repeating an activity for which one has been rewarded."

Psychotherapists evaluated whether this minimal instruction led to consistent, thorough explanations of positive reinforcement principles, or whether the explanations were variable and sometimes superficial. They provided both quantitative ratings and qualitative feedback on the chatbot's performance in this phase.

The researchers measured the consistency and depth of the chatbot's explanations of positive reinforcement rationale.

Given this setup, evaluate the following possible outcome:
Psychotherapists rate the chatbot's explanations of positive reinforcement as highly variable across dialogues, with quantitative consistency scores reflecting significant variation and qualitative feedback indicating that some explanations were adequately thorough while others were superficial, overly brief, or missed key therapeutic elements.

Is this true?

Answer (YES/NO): YES